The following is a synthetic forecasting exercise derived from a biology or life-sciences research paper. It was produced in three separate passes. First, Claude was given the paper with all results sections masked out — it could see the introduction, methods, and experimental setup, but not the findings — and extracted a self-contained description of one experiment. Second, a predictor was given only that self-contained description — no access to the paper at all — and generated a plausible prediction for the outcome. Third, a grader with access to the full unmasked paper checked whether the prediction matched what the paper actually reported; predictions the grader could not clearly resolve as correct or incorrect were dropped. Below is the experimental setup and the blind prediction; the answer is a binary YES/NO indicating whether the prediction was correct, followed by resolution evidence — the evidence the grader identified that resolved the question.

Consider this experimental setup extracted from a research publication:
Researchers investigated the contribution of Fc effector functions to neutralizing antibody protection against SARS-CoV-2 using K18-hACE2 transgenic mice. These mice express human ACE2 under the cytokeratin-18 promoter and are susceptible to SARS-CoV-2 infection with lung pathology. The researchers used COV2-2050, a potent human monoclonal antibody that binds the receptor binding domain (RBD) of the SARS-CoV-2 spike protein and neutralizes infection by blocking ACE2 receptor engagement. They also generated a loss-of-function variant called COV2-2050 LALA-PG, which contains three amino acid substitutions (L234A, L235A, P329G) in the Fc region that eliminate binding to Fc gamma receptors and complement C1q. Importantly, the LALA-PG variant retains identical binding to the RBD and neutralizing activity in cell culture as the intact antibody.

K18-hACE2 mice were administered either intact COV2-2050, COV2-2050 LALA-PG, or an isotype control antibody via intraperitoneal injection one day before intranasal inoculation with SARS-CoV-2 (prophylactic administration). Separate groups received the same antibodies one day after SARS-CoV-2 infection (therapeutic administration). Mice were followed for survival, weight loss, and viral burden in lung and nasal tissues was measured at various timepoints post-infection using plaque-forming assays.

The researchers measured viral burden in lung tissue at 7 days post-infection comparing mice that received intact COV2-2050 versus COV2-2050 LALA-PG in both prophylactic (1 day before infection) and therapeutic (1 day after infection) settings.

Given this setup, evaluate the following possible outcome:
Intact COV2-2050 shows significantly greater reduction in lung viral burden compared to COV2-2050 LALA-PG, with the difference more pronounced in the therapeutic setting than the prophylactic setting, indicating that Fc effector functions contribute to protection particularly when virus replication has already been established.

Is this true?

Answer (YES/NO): YES